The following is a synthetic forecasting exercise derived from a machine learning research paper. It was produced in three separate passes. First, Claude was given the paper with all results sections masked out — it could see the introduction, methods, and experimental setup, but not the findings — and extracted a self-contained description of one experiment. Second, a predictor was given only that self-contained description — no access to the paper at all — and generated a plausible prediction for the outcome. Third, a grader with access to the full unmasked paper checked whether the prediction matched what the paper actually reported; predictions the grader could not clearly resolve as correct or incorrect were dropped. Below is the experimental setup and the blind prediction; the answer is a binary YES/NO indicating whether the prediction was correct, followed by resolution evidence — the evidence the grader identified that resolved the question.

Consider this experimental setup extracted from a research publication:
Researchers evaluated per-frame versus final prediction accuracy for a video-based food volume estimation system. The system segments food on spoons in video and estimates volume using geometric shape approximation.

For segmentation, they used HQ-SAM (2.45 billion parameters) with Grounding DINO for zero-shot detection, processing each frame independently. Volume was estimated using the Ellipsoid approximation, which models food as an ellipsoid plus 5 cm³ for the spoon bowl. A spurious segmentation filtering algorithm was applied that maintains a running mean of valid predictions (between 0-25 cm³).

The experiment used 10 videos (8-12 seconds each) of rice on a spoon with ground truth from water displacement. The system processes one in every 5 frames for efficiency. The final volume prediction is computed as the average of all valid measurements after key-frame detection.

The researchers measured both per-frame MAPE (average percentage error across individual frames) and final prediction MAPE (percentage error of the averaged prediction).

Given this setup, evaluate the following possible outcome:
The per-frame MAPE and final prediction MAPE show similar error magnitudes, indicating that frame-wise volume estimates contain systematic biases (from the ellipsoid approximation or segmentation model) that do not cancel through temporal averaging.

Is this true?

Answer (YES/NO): NO